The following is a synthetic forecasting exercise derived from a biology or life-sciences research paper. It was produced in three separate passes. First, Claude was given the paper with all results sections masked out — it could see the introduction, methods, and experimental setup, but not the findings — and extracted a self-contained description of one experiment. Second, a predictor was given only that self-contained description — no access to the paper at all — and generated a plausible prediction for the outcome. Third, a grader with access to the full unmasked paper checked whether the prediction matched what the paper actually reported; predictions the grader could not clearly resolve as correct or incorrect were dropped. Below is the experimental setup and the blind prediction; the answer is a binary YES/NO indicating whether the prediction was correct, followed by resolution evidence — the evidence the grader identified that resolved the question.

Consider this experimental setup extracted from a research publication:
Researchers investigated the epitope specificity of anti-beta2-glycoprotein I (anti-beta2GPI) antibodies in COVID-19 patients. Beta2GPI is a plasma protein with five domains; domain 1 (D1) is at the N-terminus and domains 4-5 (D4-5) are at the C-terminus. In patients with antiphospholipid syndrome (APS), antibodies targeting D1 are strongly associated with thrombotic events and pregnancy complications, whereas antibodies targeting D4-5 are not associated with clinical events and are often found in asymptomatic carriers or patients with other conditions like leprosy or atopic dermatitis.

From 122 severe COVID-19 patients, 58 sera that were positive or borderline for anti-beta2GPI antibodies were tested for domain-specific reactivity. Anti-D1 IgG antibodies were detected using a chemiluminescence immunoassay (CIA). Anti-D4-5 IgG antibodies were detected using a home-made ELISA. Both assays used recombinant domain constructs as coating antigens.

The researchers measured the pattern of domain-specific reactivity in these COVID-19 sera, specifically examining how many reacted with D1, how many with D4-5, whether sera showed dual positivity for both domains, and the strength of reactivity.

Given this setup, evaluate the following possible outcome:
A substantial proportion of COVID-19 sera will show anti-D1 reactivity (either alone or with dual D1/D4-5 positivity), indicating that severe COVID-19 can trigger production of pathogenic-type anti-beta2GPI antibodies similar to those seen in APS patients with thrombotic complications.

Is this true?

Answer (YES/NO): NO